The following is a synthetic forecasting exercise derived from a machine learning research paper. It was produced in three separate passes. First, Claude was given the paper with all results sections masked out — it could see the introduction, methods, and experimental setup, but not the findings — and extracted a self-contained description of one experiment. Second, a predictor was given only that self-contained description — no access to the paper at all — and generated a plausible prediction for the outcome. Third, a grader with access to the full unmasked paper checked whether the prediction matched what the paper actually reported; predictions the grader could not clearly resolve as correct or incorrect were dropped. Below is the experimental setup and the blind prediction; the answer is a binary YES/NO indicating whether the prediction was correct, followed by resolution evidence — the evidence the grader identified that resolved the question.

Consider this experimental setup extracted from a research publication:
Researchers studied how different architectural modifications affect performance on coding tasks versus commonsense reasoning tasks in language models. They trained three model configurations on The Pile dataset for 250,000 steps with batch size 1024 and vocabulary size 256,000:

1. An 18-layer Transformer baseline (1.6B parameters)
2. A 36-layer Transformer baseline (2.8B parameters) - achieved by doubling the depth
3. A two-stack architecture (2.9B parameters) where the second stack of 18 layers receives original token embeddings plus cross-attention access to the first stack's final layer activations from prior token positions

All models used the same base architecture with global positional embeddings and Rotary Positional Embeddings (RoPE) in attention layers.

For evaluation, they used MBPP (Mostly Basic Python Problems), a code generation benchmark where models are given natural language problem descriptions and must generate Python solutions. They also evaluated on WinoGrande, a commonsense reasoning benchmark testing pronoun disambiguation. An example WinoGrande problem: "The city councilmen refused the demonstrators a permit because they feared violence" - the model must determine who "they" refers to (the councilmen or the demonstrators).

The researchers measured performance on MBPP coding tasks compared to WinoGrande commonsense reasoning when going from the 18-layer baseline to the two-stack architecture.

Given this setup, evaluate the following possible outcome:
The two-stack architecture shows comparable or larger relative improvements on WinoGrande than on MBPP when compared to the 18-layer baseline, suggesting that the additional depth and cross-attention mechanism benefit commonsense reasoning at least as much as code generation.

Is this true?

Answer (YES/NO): NO